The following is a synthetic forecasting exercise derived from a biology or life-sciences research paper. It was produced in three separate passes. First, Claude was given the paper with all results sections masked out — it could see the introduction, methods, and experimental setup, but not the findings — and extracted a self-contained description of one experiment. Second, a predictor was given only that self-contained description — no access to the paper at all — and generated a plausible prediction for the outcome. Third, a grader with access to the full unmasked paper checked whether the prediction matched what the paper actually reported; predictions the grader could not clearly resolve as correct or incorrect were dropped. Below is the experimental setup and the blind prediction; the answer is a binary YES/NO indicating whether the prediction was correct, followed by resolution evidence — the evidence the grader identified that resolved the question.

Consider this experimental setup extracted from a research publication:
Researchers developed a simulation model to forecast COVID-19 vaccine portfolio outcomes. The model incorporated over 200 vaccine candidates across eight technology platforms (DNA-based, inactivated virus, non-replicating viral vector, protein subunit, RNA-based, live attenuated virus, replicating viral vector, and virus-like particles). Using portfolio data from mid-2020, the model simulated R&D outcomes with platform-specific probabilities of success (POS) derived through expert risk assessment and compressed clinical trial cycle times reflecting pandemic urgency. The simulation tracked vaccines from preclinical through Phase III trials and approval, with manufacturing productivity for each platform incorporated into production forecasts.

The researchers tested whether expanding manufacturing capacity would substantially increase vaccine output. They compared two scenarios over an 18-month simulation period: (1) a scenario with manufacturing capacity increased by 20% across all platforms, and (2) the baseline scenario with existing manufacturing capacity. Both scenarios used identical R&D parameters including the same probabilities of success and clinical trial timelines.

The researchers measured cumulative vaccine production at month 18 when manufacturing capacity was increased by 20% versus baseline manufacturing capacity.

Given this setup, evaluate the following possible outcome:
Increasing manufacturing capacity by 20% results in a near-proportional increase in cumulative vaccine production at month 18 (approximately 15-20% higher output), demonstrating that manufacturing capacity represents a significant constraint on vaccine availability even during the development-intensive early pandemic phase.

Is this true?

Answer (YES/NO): NO